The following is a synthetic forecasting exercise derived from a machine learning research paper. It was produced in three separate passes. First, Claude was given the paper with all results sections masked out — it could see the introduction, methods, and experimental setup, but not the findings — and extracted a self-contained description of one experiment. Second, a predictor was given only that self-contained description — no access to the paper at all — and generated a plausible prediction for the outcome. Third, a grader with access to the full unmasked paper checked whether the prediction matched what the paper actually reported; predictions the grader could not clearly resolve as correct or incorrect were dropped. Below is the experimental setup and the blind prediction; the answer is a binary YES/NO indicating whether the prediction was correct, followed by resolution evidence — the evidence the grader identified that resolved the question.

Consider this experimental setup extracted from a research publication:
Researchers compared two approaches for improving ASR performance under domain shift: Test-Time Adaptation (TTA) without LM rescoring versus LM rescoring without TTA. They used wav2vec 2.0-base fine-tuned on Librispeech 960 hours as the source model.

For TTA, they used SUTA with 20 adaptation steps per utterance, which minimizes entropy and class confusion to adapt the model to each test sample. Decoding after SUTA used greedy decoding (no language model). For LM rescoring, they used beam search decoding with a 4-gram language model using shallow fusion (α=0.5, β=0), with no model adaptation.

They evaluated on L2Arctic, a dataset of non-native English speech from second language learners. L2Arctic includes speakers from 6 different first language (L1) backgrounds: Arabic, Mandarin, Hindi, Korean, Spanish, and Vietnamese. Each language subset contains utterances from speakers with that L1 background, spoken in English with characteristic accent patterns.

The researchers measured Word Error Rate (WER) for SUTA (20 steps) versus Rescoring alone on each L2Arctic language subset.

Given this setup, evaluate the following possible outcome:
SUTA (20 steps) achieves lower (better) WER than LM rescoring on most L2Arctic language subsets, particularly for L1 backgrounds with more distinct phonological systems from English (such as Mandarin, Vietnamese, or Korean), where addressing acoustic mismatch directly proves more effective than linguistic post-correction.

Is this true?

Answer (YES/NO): NO